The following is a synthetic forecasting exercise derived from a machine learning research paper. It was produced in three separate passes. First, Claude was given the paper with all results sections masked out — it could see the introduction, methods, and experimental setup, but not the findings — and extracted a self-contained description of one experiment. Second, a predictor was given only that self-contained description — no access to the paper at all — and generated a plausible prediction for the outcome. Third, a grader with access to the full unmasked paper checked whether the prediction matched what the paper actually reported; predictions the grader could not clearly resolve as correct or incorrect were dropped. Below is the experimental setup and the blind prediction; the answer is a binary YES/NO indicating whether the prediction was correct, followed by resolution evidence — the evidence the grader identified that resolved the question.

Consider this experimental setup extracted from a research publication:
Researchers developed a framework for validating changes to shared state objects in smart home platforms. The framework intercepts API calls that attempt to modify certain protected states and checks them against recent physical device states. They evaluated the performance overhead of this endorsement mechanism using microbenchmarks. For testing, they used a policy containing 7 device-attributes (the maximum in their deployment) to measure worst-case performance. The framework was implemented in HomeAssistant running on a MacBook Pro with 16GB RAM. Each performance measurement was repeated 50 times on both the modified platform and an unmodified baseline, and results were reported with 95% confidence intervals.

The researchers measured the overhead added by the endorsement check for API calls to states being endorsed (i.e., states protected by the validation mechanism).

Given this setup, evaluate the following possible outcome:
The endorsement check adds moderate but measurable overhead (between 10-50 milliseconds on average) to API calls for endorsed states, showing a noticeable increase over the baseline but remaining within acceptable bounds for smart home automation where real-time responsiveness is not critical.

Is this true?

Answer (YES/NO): NO